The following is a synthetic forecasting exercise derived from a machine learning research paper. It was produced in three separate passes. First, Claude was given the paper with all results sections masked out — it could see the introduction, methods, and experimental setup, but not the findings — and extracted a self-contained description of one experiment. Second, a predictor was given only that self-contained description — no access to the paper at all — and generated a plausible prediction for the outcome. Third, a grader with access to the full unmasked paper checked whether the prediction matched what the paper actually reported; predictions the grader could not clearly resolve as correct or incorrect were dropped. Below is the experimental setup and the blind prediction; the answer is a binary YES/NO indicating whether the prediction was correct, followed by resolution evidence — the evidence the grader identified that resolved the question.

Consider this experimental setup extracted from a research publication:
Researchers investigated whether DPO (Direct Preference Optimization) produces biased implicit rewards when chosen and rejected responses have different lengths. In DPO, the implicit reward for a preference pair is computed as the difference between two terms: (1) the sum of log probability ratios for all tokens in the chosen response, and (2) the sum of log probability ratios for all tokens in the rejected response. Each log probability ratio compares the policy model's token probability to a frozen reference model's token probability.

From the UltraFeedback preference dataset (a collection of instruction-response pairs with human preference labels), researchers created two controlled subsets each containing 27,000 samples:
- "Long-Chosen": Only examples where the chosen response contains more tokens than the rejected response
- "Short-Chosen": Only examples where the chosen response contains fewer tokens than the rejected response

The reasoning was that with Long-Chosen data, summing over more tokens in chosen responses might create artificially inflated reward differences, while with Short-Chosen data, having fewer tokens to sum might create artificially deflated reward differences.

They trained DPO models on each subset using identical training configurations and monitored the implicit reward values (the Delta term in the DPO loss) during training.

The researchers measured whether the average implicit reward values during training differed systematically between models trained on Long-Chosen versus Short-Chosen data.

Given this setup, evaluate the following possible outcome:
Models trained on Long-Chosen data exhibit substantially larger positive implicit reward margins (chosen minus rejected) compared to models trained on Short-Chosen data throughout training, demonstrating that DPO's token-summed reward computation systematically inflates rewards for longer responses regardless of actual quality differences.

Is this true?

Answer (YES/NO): YES